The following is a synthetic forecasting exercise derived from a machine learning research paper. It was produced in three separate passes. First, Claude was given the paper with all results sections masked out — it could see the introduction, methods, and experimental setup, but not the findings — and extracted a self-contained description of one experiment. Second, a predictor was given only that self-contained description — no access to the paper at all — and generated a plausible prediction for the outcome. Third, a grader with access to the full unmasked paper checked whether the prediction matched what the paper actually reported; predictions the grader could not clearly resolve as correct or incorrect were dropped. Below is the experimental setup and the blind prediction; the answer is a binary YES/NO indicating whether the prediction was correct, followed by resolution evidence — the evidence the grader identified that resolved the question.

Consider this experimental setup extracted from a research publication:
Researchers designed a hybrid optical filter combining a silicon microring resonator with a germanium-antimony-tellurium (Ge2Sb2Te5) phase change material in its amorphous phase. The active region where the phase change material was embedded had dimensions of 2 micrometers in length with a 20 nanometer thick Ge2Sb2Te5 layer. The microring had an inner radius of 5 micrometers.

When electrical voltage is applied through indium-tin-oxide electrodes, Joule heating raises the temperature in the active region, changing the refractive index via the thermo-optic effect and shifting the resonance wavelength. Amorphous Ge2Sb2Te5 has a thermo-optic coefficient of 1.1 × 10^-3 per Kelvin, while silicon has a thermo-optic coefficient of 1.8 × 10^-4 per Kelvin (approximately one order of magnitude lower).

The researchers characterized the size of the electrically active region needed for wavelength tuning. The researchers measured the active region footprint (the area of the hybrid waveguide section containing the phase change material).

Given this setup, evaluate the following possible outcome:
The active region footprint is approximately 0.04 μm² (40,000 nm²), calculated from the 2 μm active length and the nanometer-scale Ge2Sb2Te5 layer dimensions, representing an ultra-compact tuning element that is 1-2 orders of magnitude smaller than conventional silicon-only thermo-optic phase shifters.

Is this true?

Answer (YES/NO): NO